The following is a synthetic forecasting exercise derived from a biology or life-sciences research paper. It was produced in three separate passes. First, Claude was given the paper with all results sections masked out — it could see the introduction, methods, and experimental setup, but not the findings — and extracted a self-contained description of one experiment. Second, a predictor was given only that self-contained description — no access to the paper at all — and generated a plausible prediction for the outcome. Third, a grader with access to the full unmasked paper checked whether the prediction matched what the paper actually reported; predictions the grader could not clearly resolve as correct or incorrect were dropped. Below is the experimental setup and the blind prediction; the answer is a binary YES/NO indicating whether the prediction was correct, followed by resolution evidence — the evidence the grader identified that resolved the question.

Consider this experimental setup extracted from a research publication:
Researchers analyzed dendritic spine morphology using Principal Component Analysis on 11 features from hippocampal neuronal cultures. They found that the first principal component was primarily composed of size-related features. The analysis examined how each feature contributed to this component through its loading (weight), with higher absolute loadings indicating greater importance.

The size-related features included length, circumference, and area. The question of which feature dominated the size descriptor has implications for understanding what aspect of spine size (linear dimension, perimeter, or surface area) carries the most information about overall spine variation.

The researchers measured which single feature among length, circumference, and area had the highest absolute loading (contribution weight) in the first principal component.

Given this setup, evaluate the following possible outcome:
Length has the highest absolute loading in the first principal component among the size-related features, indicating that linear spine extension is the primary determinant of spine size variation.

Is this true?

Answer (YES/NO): NO